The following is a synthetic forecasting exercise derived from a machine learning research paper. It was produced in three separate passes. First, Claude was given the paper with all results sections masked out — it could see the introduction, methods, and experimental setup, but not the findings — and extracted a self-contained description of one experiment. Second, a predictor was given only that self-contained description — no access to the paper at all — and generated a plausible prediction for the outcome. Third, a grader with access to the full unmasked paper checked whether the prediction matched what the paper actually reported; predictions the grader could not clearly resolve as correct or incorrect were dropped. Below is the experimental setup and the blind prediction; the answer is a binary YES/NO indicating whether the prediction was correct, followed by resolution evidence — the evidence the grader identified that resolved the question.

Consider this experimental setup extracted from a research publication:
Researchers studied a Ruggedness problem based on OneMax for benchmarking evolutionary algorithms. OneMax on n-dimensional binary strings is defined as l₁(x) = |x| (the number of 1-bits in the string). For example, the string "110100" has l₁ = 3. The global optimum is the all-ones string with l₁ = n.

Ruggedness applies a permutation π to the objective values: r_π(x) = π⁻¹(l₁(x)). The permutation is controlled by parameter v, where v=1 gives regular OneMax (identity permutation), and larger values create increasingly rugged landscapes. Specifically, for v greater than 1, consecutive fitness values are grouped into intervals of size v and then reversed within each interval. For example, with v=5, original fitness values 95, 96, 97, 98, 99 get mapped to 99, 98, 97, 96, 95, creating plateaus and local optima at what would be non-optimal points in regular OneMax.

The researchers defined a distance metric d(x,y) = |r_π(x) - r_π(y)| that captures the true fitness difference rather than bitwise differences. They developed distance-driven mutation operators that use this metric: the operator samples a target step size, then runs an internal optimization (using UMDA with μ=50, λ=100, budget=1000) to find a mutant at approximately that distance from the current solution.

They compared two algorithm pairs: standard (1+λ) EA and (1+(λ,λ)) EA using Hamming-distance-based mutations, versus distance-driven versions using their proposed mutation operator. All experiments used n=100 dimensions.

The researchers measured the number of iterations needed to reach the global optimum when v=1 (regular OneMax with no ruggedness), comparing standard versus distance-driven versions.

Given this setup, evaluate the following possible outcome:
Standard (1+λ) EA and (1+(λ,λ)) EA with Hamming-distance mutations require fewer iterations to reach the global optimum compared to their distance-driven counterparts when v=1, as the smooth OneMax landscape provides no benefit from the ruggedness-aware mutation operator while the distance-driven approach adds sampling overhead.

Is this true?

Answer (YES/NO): NO